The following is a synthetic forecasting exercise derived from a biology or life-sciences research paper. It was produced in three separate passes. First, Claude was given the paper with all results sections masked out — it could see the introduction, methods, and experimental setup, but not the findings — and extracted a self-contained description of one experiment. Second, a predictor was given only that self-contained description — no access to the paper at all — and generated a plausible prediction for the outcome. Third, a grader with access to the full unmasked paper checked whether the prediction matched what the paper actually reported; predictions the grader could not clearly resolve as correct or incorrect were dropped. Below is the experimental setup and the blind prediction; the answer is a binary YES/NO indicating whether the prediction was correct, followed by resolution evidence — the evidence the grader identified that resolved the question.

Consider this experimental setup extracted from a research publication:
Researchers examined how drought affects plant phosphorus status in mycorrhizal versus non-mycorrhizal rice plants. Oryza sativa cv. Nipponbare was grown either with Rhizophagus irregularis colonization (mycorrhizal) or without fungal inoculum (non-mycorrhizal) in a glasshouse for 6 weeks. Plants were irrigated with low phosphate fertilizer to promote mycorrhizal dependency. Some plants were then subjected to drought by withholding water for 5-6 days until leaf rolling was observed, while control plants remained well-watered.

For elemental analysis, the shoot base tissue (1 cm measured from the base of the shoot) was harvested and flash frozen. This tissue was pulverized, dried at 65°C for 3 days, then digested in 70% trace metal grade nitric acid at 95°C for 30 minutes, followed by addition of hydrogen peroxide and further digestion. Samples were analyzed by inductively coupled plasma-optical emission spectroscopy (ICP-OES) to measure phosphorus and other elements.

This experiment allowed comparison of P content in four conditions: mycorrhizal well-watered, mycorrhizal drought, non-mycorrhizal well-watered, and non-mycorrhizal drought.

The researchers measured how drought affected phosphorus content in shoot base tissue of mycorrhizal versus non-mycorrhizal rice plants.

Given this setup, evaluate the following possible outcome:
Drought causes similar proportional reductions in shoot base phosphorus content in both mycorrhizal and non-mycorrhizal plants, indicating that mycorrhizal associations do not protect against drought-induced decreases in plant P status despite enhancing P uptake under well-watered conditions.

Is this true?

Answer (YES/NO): NO